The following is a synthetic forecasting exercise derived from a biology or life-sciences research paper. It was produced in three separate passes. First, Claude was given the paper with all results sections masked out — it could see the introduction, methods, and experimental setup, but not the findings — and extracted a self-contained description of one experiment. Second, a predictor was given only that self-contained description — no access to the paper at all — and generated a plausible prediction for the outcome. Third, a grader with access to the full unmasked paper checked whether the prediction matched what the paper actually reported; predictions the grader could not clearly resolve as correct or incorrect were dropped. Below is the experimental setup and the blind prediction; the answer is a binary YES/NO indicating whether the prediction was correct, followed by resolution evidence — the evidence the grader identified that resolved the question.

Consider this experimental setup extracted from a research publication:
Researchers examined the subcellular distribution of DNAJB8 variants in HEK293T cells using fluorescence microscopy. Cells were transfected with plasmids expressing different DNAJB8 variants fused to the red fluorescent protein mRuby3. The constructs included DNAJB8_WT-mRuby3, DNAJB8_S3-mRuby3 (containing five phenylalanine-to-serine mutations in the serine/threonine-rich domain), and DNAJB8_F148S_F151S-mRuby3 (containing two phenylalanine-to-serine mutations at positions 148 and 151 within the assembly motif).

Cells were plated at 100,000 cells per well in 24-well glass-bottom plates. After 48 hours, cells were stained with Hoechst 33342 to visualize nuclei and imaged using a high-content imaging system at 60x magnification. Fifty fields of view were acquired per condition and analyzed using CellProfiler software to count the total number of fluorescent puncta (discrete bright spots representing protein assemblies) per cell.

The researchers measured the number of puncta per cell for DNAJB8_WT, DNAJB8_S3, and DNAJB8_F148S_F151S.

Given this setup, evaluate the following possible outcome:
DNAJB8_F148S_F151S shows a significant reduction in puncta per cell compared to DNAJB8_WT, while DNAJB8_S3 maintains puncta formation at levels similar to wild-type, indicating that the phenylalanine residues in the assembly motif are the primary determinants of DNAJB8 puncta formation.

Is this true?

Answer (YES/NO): NO